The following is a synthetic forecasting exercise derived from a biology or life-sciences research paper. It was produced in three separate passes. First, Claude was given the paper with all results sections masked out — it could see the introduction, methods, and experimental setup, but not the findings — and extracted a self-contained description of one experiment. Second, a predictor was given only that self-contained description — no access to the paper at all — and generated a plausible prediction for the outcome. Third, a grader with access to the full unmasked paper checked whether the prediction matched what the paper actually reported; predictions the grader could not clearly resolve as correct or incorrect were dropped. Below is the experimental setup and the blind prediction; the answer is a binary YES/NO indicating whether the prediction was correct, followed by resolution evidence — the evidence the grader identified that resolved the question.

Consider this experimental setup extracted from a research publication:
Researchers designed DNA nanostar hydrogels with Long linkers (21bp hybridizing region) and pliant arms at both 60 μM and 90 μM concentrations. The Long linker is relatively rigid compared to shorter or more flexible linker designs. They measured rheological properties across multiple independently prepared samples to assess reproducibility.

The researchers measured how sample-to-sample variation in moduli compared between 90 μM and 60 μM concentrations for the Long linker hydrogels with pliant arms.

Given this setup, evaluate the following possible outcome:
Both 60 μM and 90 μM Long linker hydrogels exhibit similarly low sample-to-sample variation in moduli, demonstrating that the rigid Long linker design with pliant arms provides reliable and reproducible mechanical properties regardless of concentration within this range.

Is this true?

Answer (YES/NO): NO